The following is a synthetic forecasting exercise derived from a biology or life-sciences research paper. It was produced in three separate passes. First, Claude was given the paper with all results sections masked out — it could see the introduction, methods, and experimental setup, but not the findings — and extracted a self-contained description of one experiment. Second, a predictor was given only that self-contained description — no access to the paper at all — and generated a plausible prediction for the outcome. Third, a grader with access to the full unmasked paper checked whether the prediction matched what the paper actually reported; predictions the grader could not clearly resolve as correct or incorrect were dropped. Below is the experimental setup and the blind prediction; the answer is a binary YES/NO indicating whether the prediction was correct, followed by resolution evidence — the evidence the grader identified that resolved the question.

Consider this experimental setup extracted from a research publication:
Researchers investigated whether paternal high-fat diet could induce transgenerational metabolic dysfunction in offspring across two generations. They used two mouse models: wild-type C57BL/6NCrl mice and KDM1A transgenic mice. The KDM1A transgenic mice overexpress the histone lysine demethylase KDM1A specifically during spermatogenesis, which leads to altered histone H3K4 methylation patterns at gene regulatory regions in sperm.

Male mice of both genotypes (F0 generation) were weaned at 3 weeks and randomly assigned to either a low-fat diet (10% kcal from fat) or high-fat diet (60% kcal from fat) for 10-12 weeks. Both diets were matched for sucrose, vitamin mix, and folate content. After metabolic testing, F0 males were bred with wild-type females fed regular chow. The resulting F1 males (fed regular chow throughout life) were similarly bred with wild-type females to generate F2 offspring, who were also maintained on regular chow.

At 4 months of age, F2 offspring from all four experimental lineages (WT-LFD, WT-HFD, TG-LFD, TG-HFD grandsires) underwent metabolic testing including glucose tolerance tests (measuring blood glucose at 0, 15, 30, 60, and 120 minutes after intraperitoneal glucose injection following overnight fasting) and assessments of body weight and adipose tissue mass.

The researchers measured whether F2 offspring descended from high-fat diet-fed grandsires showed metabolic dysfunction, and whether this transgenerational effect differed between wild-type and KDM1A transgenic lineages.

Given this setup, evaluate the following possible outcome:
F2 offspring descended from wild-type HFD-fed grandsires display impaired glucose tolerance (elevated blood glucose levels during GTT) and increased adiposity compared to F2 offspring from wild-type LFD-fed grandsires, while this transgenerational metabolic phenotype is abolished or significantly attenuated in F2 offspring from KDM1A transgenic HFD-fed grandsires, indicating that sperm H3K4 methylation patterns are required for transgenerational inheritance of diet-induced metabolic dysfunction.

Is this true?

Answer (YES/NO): NO